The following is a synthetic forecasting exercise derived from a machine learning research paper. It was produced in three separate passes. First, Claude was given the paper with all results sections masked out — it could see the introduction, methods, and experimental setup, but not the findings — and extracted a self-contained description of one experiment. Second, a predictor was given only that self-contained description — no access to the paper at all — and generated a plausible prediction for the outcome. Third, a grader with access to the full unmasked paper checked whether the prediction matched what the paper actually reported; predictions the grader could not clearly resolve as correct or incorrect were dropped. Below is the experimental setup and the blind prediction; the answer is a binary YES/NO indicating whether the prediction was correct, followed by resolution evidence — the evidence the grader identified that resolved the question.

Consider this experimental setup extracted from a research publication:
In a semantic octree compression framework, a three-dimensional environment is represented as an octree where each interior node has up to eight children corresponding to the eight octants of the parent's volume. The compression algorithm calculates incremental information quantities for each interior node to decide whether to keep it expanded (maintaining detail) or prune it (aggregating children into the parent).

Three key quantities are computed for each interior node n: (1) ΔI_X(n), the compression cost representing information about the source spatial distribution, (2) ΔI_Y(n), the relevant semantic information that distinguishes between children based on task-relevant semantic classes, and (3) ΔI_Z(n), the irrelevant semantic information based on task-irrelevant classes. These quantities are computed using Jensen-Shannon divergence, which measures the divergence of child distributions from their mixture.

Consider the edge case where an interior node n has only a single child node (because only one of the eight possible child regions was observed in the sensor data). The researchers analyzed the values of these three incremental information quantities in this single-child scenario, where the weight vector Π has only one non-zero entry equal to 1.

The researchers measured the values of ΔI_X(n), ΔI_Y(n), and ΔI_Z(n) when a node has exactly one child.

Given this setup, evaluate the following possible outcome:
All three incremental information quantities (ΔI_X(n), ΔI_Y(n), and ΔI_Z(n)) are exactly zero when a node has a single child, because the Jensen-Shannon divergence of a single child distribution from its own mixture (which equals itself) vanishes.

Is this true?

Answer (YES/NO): YES